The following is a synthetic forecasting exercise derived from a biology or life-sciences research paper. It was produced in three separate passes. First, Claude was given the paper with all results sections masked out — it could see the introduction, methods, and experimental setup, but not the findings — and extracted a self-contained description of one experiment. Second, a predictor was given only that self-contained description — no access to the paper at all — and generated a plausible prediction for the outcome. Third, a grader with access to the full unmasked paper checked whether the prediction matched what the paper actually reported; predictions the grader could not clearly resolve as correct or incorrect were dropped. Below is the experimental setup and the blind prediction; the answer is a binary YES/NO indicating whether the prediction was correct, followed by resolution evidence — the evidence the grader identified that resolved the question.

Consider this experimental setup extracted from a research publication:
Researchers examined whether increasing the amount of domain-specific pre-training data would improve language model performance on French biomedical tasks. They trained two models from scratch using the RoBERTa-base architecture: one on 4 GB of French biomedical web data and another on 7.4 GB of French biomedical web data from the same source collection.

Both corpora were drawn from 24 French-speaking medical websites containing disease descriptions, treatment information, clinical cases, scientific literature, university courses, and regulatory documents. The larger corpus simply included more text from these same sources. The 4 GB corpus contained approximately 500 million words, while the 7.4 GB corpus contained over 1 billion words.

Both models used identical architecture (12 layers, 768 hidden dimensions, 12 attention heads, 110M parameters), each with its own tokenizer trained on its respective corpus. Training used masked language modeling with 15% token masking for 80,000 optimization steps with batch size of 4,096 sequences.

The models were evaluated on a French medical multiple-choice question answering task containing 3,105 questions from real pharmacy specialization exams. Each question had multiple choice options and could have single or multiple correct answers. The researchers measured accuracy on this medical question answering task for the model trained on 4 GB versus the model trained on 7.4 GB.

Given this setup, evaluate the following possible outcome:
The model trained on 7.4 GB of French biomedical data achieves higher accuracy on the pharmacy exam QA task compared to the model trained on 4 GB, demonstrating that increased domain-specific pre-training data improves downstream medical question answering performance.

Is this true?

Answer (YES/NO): YES